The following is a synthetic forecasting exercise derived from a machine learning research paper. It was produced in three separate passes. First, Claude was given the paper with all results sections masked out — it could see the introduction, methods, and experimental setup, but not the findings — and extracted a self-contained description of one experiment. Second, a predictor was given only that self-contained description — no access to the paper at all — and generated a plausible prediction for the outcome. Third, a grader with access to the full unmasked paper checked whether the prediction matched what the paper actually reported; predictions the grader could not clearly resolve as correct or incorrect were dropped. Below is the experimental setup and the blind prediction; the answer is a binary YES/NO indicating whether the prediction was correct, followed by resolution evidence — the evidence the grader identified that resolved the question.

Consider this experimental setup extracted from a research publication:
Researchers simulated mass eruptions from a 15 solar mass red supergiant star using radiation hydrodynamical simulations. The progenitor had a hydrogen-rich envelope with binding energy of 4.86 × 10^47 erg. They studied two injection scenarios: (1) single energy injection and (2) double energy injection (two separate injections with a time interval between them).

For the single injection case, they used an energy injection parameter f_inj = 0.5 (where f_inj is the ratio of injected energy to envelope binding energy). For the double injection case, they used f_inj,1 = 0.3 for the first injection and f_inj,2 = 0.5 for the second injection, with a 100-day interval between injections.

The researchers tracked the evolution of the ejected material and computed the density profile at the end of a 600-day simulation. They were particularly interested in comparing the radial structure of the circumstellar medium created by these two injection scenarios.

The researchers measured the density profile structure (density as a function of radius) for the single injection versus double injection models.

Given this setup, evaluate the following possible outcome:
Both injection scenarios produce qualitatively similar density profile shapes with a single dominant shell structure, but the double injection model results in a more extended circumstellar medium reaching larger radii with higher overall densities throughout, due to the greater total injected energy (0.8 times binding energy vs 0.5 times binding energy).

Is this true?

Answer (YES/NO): NO